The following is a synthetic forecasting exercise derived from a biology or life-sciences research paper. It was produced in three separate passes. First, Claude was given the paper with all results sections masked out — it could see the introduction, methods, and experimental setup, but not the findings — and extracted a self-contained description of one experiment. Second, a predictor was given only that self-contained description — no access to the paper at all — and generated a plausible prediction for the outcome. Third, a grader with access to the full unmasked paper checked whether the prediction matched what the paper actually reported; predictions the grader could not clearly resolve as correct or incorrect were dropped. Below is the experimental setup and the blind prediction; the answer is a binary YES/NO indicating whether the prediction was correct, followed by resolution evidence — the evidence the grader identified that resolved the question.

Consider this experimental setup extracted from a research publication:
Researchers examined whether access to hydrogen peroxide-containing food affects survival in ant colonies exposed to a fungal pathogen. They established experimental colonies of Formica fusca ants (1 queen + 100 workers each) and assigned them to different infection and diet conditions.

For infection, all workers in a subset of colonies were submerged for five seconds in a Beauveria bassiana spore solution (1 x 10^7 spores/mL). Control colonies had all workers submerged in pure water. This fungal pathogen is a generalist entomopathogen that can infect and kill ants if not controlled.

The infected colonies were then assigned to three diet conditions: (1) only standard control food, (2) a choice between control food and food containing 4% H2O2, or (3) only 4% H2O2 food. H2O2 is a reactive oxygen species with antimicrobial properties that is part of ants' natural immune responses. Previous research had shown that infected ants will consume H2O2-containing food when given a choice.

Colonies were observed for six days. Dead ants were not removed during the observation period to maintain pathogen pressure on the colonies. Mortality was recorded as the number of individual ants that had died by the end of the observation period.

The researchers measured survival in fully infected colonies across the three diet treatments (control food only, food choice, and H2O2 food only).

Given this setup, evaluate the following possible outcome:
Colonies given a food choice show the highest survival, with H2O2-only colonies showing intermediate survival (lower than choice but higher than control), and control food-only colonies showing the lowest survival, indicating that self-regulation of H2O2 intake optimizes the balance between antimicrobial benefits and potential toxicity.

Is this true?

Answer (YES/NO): NO